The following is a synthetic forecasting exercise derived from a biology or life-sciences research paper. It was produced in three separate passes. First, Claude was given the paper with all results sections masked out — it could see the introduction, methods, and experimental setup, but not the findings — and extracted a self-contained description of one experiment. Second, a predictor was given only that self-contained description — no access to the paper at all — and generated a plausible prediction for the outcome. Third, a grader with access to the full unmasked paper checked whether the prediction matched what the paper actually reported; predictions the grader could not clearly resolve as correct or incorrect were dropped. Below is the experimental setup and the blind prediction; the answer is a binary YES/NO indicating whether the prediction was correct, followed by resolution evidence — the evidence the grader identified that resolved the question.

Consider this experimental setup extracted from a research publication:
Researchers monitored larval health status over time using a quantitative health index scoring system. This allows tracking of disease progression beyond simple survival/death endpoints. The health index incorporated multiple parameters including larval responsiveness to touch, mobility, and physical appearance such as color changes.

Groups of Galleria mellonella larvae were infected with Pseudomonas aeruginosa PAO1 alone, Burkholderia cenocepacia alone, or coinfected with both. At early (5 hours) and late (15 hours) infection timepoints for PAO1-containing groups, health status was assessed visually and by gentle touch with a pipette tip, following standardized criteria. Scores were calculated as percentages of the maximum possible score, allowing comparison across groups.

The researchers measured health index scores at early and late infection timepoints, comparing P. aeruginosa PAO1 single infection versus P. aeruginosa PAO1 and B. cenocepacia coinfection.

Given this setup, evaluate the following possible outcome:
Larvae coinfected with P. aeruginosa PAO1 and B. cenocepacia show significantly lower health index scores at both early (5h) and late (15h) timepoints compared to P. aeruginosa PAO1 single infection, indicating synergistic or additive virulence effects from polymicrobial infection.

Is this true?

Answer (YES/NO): NO